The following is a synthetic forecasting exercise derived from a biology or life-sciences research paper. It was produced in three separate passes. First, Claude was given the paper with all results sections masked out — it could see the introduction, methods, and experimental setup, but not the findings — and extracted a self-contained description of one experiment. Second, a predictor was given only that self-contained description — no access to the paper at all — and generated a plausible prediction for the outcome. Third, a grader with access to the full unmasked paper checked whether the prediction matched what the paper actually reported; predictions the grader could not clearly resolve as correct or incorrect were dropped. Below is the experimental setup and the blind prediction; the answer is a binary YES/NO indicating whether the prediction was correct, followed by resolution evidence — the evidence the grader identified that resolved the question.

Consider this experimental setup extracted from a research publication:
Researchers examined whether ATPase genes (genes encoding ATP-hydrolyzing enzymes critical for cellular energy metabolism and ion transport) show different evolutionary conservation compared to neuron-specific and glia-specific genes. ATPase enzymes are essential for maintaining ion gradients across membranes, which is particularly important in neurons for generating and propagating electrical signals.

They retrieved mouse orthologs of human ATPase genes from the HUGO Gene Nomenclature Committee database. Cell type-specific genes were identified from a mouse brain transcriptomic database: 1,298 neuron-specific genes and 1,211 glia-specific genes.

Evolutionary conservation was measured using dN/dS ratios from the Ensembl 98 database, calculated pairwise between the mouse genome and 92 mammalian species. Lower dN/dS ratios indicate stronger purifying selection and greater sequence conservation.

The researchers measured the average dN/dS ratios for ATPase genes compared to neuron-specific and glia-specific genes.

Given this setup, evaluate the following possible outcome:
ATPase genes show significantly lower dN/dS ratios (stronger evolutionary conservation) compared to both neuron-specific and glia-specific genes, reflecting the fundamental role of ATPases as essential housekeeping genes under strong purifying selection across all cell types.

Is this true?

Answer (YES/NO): NO